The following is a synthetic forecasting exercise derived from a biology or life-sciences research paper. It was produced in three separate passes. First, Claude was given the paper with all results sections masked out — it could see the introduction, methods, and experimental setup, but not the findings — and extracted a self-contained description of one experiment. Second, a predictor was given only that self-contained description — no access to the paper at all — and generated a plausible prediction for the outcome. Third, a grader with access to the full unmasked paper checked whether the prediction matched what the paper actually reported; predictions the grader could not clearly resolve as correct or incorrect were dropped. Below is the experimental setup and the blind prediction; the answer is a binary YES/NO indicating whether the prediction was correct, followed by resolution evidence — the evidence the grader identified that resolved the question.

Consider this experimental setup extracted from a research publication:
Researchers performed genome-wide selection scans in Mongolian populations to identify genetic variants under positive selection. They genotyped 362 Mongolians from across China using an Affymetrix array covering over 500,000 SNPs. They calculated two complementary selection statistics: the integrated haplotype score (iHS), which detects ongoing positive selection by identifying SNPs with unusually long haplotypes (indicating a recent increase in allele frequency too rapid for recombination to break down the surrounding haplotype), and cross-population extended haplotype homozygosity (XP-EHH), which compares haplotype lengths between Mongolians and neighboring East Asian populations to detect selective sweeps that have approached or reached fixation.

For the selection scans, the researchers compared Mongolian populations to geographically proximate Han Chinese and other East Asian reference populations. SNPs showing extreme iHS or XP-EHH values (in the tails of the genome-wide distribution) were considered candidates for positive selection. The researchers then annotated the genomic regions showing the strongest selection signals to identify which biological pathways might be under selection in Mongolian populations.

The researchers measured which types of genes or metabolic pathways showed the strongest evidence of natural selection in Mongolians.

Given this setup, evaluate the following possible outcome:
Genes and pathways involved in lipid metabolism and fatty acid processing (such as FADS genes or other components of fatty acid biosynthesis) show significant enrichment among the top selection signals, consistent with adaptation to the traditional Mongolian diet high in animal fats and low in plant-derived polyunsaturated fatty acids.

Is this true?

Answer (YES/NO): NO